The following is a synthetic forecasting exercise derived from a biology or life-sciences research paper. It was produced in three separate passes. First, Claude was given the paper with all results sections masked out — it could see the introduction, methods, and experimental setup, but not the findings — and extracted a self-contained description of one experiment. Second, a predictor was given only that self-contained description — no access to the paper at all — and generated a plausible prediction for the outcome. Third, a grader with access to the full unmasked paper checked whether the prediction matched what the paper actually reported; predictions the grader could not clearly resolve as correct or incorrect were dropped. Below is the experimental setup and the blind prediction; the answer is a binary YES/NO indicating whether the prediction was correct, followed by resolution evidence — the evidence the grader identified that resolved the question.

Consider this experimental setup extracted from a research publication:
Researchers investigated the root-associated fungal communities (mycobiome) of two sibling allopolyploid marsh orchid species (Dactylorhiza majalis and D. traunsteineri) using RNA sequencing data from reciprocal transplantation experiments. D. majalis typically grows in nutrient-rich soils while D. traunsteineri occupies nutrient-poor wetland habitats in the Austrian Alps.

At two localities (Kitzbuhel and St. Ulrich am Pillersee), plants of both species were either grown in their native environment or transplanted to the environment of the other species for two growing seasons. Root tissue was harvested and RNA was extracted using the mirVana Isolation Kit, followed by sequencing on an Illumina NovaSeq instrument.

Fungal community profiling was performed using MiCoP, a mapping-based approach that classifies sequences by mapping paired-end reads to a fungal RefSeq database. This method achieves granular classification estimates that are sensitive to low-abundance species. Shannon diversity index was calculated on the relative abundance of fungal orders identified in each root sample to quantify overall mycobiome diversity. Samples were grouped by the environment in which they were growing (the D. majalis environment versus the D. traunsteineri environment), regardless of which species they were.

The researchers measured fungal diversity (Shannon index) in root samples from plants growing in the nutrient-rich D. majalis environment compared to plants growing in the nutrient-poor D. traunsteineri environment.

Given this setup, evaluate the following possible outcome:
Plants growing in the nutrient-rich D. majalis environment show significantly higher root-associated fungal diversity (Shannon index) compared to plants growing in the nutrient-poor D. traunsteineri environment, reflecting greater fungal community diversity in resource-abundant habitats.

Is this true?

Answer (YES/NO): NO